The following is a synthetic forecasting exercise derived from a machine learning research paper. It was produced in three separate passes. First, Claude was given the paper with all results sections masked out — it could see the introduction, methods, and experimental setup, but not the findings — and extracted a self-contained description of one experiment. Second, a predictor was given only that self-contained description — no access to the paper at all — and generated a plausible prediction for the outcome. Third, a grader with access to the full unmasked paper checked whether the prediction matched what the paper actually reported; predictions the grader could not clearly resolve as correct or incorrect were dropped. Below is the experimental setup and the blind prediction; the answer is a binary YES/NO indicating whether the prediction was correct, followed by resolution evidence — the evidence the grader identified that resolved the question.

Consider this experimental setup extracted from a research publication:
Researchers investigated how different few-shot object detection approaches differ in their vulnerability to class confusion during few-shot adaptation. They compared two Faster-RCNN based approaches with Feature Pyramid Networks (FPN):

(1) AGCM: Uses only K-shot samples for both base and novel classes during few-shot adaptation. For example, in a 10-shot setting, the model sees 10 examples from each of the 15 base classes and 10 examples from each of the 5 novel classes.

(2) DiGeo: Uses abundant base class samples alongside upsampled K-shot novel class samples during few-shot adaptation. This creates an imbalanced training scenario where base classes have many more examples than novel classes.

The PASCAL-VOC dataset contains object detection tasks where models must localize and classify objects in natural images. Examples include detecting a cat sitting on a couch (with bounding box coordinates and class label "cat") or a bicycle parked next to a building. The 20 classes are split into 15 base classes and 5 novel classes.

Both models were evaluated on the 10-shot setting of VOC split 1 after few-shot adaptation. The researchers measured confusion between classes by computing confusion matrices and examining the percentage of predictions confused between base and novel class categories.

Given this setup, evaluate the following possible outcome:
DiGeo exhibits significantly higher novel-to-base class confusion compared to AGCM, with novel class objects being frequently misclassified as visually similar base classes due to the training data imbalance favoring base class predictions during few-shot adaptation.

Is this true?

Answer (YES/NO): NO